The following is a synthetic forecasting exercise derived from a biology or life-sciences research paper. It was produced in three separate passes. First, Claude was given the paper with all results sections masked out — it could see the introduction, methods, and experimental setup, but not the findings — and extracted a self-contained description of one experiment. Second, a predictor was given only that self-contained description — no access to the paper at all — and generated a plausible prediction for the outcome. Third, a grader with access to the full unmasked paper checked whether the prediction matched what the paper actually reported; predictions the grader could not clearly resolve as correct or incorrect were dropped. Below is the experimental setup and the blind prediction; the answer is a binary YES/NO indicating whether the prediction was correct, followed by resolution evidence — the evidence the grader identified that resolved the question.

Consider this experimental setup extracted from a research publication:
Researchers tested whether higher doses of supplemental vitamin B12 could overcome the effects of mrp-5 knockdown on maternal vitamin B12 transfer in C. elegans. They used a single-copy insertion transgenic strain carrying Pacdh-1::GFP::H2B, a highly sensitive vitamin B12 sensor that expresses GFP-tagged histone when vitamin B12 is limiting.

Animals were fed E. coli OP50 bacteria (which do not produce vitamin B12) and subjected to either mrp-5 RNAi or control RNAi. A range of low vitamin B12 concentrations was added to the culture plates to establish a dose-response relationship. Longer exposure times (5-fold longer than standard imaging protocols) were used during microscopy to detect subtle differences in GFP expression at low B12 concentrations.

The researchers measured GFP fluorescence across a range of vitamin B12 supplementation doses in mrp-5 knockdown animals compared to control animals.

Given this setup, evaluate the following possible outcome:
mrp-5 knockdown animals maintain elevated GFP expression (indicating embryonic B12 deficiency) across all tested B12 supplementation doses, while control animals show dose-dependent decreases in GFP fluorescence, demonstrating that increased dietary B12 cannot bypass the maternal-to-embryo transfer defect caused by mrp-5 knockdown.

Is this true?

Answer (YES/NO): NO